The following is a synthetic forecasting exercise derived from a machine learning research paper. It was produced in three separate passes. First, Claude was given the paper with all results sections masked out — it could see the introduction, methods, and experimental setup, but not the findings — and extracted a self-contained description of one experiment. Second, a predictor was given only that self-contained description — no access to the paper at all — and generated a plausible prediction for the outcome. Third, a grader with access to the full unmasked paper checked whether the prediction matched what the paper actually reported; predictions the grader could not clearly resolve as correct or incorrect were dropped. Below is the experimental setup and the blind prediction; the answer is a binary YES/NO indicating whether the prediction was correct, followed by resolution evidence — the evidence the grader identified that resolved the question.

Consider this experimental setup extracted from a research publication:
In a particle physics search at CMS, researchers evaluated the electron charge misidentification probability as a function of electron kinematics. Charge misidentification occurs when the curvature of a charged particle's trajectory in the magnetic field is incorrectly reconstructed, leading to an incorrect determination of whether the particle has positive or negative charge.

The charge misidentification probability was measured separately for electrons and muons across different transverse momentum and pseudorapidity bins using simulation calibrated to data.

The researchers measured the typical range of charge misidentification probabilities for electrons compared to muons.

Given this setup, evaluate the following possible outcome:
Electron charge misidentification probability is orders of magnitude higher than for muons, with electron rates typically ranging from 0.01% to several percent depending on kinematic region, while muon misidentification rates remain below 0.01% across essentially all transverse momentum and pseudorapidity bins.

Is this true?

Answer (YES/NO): NO